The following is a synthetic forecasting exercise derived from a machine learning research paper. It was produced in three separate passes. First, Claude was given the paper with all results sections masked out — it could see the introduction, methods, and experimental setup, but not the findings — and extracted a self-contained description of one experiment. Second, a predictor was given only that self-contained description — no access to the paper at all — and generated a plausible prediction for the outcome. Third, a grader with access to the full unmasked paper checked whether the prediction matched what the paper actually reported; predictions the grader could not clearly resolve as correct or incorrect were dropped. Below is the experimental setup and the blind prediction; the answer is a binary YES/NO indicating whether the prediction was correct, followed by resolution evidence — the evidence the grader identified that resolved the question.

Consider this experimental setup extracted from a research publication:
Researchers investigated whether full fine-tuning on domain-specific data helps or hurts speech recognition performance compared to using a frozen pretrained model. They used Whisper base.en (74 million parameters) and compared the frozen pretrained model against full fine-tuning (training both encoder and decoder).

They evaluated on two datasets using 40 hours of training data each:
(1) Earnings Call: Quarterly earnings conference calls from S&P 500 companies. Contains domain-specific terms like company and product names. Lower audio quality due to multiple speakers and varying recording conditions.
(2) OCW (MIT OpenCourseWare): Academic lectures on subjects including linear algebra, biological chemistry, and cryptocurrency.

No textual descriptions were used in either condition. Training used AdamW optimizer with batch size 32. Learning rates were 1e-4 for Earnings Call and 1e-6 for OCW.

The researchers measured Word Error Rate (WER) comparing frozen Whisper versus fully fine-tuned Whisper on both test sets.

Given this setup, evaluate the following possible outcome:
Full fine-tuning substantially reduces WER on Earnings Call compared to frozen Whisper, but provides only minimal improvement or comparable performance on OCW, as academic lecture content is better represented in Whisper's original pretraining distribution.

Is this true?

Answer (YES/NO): NO